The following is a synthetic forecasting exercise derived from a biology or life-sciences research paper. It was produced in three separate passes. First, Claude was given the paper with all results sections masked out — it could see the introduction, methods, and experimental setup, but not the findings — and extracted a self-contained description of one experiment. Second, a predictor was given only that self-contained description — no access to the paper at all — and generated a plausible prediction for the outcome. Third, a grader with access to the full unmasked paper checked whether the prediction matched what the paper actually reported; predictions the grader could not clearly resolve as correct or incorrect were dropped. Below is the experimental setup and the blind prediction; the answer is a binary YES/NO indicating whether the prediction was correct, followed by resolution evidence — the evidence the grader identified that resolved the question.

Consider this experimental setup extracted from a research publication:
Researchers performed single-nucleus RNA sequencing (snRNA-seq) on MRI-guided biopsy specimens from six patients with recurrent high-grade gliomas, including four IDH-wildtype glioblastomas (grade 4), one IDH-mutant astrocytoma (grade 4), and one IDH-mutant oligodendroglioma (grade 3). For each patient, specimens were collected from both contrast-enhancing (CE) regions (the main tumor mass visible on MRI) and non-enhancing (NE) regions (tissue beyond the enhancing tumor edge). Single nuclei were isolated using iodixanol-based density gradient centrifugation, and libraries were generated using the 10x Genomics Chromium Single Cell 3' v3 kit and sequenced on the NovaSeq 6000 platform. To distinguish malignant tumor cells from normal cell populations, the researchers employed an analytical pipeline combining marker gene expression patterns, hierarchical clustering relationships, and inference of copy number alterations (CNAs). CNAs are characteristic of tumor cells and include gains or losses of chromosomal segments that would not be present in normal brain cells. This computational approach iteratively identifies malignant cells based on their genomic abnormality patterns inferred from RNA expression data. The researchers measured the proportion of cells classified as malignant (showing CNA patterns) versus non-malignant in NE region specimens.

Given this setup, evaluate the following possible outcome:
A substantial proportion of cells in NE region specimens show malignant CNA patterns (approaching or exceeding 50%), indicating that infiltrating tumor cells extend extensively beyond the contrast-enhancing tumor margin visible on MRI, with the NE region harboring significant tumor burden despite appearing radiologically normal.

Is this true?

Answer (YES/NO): YES